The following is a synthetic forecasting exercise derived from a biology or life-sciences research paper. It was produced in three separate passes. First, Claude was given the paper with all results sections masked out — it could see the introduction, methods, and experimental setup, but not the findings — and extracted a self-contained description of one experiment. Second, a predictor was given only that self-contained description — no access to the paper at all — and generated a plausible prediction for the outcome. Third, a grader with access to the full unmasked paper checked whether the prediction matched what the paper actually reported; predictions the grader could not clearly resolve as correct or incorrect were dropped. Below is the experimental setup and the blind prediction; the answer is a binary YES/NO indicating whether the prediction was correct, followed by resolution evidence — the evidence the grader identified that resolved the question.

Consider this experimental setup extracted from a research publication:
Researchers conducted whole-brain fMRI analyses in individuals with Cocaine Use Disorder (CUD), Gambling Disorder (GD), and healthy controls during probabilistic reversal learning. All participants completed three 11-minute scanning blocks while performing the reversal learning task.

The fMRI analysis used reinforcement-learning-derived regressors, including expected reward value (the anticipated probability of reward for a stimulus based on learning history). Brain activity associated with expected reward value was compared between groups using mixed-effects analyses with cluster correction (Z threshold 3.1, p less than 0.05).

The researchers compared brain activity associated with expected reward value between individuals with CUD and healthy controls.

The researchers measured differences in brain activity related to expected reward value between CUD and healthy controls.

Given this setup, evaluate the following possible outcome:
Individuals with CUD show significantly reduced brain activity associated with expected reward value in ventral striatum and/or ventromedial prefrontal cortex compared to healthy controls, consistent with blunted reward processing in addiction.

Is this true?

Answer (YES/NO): NO